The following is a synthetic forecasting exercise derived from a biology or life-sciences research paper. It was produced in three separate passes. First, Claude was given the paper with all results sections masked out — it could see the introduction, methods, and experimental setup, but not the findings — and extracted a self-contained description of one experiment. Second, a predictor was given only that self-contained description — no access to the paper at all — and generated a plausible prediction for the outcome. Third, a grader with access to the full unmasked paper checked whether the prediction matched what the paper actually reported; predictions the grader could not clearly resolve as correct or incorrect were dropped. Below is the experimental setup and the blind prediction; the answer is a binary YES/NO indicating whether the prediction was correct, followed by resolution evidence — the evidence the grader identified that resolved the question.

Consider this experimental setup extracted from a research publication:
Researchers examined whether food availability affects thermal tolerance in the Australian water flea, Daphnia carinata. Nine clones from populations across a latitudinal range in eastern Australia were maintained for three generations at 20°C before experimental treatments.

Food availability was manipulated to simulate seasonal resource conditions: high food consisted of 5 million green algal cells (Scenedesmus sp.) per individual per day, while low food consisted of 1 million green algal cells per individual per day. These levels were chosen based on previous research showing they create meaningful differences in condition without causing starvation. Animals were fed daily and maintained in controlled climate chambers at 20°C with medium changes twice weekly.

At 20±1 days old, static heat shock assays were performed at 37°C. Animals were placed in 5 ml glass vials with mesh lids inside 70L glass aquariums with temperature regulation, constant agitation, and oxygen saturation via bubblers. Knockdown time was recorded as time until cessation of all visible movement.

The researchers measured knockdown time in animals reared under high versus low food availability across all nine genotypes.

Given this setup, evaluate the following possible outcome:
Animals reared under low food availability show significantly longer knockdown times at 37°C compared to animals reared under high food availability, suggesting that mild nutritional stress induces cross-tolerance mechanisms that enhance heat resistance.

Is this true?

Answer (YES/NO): NO